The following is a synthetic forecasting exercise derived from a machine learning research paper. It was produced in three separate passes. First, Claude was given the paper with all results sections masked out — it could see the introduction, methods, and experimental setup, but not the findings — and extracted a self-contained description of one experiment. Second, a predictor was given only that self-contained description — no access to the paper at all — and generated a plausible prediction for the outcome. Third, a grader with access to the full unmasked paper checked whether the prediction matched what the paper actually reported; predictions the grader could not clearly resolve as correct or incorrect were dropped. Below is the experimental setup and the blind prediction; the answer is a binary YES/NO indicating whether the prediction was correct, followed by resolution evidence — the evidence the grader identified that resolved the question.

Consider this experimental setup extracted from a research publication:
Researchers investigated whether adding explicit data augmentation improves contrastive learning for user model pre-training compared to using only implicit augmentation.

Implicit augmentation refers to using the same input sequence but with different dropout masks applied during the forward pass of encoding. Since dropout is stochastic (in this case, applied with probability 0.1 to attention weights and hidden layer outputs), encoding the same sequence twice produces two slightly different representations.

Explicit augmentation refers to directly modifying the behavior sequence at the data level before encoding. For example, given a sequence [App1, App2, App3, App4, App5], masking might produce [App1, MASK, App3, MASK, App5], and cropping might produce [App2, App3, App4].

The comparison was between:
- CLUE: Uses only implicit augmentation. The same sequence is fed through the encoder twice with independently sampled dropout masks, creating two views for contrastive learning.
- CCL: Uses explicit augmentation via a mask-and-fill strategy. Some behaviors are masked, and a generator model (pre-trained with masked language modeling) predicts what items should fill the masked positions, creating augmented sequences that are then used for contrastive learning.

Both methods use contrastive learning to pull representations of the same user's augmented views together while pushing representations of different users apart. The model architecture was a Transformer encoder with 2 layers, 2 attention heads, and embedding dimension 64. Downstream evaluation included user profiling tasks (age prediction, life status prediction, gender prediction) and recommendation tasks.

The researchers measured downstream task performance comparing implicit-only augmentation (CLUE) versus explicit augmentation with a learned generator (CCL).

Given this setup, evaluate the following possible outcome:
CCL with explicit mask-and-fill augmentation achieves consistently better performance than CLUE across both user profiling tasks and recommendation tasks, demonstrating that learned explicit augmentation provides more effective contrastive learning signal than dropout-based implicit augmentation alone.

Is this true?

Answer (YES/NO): YES